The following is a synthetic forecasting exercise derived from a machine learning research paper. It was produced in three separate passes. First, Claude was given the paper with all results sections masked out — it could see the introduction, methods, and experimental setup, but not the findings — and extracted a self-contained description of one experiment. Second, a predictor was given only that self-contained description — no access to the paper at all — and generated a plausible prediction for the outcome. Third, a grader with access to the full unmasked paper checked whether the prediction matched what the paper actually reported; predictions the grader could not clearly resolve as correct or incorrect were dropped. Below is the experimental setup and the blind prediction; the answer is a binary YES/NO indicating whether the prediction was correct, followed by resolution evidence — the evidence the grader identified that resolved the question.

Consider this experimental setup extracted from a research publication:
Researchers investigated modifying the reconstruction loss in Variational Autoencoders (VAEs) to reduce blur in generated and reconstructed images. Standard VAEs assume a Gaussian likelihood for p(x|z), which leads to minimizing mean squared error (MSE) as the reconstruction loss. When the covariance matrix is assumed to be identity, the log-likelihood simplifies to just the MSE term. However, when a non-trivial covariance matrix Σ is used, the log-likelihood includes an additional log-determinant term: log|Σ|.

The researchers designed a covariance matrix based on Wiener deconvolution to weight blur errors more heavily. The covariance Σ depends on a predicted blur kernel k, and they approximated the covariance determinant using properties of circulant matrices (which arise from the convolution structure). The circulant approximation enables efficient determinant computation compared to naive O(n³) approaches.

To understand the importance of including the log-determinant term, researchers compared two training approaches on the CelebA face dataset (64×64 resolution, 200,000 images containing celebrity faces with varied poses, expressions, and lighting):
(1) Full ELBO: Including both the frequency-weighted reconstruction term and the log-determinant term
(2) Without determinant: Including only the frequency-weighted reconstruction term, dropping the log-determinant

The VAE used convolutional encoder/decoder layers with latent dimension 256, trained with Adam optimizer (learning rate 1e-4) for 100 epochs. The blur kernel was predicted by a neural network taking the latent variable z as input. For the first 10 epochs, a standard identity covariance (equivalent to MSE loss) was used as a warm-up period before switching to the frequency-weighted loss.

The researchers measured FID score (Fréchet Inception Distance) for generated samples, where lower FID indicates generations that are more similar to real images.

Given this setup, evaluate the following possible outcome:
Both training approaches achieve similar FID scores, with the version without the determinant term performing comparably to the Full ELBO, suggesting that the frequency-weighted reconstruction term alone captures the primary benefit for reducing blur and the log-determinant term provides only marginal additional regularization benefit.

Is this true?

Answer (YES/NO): NO